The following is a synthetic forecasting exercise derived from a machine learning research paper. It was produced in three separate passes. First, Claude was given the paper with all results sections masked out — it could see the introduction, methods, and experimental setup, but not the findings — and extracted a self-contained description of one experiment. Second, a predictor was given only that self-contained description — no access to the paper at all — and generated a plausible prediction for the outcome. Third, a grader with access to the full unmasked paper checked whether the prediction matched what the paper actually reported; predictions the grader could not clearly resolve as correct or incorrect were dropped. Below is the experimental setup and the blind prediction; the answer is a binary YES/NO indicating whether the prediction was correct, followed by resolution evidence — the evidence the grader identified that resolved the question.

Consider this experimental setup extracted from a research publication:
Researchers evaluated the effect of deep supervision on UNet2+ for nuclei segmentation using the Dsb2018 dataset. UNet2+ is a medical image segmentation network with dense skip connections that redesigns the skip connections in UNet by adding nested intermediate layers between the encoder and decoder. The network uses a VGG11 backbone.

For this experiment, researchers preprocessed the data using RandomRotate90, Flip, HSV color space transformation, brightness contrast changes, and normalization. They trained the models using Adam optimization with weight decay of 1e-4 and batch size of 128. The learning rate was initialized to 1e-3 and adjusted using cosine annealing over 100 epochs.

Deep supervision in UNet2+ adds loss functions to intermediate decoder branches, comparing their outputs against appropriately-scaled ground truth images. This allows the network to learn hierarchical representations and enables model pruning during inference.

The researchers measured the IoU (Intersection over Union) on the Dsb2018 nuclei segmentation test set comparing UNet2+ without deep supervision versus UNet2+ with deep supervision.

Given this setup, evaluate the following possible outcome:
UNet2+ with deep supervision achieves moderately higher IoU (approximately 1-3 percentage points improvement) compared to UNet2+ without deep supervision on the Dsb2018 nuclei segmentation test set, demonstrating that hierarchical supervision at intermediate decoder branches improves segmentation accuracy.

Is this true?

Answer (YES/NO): NO